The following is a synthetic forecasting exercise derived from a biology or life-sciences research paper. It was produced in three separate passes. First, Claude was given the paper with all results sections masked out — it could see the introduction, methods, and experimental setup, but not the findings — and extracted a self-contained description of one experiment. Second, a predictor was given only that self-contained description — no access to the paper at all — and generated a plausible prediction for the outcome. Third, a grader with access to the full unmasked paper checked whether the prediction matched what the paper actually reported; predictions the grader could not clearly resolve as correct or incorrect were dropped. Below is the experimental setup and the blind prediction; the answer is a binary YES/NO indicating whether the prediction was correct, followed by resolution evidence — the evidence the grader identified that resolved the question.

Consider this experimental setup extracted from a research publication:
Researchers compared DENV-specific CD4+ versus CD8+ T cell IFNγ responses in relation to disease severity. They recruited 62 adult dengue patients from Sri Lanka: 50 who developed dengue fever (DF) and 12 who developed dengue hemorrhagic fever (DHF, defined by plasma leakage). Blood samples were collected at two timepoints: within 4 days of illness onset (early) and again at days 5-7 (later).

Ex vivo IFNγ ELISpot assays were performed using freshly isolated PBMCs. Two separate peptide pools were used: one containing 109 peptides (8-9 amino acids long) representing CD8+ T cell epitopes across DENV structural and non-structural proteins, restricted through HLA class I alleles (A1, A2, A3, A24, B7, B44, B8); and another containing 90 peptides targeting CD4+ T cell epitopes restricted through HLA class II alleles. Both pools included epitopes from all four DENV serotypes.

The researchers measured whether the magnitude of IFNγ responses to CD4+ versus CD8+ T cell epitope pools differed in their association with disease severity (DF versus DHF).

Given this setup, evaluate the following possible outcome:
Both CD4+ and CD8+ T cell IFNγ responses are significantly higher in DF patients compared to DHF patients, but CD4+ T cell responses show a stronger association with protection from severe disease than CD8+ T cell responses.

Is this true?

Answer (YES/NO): NO